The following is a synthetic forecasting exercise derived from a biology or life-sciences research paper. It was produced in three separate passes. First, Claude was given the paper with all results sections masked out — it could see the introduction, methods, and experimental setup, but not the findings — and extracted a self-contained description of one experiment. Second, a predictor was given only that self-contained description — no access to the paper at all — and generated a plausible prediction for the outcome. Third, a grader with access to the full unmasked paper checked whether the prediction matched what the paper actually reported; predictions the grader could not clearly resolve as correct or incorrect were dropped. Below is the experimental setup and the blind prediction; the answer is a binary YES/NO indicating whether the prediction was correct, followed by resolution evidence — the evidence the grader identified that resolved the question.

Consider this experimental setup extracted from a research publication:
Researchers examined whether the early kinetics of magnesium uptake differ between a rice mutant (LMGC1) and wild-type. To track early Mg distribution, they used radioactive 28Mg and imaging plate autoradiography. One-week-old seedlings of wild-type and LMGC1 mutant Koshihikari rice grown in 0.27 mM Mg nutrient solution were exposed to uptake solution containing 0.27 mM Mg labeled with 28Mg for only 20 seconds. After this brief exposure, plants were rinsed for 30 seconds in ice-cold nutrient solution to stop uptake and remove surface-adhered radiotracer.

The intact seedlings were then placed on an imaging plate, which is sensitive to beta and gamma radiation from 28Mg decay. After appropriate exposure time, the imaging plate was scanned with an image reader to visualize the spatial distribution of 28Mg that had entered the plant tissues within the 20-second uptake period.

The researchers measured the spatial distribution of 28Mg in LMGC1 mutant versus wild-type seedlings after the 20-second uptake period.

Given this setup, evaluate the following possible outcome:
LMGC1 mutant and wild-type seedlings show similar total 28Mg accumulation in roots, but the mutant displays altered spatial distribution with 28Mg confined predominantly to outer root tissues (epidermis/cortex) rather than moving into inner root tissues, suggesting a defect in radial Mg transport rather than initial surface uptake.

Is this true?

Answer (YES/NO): NO